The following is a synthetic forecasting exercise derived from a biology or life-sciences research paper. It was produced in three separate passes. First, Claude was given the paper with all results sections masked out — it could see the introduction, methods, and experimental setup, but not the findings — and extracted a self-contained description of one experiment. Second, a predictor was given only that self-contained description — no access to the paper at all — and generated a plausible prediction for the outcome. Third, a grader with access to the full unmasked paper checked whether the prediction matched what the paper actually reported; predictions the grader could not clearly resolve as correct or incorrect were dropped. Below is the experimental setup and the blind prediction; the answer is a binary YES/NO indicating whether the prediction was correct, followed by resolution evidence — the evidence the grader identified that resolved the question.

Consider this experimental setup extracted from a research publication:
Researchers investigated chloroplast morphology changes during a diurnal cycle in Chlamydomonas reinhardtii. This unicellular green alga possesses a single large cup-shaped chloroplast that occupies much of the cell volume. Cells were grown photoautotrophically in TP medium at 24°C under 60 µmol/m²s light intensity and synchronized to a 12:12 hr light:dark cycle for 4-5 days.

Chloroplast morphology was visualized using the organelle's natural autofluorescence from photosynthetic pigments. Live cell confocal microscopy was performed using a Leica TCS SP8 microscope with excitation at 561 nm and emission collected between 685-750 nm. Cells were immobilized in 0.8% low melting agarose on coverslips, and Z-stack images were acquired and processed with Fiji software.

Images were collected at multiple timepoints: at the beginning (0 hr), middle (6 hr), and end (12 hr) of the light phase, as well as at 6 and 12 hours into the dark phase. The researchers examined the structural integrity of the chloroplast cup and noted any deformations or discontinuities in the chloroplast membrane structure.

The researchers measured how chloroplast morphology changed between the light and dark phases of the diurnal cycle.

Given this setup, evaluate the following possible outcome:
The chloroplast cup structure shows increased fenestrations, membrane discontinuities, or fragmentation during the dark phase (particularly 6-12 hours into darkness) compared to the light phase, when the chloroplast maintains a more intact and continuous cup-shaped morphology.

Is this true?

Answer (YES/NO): YES